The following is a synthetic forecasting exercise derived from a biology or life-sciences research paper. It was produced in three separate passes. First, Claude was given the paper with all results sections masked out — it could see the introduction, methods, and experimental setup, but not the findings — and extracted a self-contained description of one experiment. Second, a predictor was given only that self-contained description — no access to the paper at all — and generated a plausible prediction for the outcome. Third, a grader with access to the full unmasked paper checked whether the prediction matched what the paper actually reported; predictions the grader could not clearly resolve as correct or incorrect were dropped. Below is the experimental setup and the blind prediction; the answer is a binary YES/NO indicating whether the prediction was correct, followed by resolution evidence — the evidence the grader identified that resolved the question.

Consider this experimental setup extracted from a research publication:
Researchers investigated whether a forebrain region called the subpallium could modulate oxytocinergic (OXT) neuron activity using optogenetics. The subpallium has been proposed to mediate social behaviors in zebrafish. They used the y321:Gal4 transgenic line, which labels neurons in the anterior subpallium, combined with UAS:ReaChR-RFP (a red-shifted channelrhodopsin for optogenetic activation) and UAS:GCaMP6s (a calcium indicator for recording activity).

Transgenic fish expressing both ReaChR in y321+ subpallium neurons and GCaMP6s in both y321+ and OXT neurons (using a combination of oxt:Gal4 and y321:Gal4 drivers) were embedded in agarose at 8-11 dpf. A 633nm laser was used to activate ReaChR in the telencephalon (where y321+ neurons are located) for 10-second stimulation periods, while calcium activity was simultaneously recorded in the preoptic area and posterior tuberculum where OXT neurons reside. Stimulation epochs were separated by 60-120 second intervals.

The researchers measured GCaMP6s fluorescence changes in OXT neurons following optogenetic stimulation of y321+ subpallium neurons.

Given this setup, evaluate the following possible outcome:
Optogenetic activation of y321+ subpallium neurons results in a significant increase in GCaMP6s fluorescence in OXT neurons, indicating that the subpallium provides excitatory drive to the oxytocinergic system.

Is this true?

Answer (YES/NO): NO